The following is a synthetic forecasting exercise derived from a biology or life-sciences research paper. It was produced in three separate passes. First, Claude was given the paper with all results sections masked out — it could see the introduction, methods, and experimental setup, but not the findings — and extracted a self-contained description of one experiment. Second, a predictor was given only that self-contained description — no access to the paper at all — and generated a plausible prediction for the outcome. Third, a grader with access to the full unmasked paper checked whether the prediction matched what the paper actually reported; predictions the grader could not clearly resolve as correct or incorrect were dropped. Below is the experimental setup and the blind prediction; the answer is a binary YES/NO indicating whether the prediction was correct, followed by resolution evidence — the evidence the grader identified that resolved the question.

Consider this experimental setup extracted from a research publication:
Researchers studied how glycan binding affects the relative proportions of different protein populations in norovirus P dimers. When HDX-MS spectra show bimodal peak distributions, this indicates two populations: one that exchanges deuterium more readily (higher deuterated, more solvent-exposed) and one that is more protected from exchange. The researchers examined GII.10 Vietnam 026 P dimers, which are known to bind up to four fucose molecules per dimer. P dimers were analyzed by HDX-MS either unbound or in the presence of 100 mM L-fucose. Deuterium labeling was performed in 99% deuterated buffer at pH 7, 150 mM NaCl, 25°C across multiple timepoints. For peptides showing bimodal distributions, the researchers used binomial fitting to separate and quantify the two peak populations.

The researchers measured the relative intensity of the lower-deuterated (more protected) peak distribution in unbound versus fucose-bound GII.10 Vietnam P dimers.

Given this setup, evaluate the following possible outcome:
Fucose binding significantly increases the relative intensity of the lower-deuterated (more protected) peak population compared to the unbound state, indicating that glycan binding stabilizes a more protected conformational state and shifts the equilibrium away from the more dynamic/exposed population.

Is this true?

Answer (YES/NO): YES